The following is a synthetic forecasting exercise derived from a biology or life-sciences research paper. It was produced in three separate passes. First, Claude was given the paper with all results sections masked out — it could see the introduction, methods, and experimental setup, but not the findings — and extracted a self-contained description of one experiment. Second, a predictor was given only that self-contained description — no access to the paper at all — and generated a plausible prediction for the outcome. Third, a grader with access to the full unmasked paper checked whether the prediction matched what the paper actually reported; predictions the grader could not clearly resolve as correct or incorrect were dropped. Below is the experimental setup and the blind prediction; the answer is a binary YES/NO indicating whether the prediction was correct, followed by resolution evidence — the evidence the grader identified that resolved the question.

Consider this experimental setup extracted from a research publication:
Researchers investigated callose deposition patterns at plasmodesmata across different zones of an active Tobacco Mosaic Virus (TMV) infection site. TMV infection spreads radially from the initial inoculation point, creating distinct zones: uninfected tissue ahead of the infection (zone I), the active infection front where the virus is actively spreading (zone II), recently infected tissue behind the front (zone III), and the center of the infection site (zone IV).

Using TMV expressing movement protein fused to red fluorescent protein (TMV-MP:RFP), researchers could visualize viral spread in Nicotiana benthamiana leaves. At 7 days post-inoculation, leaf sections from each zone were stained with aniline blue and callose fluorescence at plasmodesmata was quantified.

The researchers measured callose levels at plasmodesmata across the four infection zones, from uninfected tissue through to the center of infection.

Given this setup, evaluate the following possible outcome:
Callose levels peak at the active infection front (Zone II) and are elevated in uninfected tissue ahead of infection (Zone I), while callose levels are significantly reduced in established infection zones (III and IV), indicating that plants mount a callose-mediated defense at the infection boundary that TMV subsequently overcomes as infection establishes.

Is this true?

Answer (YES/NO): NO